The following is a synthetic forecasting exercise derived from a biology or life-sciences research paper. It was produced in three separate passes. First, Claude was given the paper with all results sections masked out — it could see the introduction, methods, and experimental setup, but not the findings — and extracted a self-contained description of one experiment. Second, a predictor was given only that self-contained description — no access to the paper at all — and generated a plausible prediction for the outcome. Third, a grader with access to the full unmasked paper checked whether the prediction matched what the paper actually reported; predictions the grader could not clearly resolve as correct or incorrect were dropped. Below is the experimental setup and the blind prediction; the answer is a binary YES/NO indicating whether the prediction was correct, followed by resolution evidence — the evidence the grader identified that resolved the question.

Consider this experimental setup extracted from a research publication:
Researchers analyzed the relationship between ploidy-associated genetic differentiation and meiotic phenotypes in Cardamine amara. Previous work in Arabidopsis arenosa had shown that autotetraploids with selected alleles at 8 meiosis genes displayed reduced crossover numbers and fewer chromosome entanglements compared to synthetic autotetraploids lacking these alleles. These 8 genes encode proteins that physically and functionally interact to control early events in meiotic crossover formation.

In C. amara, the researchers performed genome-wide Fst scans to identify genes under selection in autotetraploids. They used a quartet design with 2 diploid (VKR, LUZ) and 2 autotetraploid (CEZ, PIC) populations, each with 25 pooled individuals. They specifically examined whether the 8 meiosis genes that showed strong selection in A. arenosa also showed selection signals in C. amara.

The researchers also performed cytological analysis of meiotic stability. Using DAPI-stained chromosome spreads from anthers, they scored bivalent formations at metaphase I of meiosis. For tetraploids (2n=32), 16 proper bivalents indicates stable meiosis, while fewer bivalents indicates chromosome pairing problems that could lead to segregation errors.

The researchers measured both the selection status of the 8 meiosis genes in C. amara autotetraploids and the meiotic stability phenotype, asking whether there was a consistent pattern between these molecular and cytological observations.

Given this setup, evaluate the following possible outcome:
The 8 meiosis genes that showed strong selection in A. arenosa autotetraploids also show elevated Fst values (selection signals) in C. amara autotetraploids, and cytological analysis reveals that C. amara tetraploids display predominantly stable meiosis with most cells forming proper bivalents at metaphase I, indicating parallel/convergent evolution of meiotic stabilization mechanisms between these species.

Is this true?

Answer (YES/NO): NO